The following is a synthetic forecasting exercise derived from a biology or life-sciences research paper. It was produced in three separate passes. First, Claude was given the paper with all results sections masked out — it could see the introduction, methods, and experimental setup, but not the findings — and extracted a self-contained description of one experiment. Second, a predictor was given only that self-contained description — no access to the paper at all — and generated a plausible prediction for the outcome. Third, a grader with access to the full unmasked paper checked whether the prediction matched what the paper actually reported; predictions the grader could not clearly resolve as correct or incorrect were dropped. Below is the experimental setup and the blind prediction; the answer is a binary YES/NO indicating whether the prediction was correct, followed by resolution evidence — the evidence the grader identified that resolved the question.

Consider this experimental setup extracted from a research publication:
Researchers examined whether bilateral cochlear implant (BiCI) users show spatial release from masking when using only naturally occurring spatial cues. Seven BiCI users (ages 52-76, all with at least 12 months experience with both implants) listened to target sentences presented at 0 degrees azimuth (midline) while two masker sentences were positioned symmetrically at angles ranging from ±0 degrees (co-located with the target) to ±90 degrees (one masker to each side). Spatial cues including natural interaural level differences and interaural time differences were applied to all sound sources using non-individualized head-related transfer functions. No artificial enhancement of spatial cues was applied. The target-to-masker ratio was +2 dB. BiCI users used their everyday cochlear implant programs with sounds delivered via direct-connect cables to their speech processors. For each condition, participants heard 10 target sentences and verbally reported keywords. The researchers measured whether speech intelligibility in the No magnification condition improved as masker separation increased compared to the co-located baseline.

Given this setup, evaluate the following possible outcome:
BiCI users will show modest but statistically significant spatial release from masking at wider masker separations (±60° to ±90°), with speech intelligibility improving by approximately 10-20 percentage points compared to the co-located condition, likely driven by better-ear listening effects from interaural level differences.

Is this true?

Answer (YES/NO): NO